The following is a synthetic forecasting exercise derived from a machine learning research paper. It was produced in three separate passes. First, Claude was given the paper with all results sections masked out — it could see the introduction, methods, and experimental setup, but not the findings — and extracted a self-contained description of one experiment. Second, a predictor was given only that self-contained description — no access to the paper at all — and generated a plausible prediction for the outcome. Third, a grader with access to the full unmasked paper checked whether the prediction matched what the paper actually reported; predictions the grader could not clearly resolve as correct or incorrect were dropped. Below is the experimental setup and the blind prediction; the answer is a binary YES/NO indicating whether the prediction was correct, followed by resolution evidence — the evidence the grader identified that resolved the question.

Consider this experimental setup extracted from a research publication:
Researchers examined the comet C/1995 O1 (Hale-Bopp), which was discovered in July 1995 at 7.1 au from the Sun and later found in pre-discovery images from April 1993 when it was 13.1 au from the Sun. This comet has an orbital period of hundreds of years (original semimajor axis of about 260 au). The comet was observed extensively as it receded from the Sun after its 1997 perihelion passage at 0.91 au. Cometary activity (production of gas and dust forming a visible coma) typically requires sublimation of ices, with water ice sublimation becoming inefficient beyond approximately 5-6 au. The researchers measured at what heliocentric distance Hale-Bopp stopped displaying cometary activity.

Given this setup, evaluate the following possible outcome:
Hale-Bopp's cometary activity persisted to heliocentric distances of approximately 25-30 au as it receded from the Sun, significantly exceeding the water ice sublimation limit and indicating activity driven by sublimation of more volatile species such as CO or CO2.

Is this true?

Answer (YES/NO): YES